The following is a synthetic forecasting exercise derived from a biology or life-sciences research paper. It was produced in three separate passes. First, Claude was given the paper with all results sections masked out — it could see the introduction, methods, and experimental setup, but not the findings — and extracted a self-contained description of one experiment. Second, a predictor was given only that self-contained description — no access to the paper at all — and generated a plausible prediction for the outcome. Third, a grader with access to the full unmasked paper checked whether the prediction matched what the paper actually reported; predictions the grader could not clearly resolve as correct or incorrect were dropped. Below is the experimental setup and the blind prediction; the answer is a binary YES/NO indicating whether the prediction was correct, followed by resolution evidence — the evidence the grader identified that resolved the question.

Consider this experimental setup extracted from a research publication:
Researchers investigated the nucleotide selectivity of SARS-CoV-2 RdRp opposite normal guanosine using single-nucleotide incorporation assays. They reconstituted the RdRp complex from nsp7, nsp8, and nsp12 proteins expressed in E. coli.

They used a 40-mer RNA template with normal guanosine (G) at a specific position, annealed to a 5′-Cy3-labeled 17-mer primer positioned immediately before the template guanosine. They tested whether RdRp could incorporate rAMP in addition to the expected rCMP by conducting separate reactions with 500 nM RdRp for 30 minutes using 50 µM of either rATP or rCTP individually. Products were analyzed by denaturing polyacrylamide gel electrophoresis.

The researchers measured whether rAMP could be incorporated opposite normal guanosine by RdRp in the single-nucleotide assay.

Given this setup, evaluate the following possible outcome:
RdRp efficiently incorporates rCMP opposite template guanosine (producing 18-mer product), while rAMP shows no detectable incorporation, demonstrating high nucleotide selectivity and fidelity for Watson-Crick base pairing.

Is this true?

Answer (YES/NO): YES